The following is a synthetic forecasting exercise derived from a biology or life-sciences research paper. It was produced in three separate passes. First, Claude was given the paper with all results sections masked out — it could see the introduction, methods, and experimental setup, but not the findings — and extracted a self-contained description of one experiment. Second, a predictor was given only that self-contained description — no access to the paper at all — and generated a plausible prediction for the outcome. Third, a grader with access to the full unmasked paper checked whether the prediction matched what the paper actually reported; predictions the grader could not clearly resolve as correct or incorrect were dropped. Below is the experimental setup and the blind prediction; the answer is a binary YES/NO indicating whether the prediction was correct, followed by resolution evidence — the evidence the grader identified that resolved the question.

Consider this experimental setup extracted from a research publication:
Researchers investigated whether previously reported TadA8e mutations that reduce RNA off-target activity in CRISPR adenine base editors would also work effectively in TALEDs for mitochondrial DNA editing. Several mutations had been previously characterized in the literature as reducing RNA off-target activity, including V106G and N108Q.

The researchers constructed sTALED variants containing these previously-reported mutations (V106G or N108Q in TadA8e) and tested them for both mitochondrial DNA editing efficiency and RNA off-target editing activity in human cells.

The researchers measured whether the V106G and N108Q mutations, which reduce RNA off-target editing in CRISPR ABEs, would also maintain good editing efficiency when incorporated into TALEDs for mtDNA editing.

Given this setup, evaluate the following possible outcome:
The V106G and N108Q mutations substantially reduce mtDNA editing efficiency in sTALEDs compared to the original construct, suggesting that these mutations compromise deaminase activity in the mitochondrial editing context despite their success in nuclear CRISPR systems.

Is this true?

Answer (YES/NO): YES